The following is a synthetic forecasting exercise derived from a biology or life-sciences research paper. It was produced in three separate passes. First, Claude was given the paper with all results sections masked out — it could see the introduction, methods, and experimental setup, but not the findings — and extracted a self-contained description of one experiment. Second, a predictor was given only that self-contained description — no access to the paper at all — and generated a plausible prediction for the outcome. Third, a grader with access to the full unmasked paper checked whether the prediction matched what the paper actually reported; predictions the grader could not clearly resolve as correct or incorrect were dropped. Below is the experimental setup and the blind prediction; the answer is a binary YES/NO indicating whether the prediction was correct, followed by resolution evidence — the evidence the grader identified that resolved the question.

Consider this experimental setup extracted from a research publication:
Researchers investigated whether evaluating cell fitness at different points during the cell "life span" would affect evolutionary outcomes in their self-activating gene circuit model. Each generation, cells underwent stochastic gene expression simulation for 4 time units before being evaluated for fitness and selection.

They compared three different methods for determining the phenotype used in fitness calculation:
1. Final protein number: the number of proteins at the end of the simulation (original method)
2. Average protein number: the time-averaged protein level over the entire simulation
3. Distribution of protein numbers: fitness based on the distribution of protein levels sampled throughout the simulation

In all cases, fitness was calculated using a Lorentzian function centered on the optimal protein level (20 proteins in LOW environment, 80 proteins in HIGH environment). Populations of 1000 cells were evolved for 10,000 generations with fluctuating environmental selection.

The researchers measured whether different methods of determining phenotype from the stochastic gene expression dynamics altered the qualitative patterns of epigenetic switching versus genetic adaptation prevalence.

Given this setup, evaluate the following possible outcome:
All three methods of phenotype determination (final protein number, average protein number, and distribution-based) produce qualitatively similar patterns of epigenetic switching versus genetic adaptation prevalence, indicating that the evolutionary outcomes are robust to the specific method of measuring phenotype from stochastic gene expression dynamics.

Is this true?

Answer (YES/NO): YES